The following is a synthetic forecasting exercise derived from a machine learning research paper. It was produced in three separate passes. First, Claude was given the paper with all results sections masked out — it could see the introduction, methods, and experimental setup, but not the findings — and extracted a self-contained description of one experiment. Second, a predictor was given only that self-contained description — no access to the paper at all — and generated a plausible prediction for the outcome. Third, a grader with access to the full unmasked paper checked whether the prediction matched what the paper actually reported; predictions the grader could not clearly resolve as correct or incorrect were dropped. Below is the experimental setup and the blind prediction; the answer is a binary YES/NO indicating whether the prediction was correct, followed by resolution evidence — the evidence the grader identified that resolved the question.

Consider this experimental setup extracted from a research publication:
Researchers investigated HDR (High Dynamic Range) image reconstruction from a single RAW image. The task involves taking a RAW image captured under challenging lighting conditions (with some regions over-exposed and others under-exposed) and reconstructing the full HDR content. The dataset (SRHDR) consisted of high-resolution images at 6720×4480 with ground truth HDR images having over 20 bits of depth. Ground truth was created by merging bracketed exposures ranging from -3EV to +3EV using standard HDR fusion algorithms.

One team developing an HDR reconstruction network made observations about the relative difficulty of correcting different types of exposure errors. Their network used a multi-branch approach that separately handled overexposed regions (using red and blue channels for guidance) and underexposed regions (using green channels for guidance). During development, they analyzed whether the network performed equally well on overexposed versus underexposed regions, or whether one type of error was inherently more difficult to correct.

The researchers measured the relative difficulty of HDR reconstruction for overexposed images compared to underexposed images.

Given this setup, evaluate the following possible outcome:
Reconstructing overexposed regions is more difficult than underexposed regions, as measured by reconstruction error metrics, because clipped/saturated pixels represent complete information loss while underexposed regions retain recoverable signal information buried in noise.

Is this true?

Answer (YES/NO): YES